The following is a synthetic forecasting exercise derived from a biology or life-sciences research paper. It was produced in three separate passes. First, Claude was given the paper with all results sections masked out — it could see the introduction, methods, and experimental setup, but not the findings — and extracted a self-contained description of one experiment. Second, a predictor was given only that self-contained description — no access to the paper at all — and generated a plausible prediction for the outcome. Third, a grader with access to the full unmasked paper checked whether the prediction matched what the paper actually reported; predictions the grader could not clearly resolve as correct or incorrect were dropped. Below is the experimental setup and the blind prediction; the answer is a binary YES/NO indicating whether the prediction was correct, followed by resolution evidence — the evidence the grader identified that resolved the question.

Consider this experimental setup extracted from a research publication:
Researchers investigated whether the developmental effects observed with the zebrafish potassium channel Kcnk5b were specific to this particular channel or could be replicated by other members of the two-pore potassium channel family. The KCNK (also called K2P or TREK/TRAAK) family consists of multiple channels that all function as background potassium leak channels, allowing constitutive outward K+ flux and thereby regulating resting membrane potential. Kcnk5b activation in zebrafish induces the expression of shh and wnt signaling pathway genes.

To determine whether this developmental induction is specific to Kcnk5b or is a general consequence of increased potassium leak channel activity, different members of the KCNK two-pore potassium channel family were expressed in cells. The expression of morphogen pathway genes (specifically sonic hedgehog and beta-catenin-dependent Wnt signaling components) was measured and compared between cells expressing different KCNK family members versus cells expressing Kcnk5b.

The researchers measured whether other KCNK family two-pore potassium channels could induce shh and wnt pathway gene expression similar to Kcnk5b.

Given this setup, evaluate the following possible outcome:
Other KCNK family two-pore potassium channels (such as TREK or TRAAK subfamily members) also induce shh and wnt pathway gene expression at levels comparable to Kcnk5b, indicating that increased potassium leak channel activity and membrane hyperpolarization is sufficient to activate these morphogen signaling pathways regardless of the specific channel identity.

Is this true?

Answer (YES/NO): YES